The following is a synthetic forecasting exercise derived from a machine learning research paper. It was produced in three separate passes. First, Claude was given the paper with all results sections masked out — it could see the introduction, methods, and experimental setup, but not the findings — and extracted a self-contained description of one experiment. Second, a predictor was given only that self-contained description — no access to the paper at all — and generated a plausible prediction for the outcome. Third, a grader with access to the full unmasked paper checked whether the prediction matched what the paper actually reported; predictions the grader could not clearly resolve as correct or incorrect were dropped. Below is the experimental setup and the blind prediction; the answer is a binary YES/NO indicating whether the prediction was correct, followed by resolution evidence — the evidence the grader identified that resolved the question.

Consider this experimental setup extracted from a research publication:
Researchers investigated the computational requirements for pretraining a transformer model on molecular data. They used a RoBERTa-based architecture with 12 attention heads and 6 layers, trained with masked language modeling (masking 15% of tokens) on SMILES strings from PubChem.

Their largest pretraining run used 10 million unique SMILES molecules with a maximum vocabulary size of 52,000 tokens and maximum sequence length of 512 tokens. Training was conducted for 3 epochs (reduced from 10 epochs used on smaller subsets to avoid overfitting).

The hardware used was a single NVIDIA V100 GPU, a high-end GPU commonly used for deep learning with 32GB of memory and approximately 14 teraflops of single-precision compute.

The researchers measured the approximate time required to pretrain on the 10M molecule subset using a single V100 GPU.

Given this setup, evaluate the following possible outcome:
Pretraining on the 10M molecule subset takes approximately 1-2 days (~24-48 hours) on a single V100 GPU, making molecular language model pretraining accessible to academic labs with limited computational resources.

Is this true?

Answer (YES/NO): YES